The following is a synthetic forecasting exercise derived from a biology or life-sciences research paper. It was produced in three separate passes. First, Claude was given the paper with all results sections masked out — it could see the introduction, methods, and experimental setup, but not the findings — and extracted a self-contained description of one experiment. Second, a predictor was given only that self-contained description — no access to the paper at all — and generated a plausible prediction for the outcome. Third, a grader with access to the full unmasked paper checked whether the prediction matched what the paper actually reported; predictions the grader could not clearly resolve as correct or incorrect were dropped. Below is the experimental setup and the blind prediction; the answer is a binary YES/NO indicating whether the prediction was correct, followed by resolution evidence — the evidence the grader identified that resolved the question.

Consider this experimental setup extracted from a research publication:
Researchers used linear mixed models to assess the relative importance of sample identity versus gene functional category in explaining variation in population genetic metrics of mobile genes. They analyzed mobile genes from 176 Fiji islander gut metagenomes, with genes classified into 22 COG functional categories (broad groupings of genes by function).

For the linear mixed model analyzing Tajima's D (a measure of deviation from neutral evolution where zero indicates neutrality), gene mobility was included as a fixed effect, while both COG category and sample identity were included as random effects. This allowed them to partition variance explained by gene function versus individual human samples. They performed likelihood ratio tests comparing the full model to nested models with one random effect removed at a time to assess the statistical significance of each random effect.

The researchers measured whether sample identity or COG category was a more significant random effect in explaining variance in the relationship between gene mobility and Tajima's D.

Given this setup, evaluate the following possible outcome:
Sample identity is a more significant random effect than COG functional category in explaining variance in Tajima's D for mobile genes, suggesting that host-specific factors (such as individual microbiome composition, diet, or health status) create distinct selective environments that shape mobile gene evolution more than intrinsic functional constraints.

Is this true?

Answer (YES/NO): NO